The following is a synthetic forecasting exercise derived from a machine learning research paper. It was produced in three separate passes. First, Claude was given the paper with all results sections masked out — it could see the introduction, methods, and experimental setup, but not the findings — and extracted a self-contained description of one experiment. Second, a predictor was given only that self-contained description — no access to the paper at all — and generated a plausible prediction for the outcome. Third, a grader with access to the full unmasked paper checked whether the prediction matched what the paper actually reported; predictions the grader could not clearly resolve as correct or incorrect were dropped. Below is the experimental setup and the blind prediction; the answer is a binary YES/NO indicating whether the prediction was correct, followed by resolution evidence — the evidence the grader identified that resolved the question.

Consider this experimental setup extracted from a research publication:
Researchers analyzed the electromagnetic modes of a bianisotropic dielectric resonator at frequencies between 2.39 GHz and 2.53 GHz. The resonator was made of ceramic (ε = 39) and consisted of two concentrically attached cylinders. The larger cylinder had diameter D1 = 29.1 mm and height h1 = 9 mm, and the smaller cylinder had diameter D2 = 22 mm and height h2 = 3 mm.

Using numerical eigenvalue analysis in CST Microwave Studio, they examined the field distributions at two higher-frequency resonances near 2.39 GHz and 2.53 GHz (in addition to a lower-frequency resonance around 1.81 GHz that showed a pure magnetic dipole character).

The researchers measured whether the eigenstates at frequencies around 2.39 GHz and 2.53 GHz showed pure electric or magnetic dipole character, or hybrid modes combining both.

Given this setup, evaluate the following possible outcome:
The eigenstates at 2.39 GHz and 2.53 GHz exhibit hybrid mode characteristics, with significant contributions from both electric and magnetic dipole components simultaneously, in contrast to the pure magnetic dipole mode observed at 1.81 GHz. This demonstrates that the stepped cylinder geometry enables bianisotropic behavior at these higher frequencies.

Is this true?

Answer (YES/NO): YES